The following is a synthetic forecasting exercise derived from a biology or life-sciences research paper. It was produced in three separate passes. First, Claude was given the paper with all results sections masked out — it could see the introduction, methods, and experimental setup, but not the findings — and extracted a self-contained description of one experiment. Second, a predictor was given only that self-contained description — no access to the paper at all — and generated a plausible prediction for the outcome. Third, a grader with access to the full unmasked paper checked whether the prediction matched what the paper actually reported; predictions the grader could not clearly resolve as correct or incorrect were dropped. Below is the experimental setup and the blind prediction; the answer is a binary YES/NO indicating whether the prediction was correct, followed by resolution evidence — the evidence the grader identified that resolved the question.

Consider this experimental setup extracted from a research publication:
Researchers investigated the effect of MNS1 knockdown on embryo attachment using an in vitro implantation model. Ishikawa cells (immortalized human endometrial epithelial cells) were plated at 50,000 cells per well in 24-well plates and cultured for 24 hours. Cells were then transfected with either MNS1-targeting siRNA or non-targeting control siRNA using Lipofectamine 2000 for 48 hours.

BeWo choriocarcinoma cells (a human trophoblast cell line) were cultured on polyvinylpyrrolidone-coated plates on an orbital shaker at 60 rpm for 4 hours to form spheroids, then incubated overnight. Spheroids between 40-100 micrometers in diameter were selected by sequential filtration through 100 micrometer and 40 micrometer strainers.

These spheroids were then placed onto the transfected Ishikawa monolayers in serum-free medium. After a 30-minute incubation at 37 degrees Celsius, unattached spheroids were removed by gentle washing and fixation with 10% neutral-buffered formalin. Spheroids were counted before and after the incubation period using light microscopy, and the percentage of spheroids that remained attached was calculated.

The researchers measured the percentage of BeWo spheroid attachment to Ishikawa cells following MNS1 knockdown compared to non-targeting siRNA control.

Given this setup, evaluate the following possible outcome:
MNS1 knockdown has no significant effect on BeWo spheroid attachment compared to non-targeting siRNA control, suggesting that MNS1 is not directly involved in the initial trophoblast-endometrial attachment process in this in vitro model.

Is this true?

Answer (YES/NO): NO